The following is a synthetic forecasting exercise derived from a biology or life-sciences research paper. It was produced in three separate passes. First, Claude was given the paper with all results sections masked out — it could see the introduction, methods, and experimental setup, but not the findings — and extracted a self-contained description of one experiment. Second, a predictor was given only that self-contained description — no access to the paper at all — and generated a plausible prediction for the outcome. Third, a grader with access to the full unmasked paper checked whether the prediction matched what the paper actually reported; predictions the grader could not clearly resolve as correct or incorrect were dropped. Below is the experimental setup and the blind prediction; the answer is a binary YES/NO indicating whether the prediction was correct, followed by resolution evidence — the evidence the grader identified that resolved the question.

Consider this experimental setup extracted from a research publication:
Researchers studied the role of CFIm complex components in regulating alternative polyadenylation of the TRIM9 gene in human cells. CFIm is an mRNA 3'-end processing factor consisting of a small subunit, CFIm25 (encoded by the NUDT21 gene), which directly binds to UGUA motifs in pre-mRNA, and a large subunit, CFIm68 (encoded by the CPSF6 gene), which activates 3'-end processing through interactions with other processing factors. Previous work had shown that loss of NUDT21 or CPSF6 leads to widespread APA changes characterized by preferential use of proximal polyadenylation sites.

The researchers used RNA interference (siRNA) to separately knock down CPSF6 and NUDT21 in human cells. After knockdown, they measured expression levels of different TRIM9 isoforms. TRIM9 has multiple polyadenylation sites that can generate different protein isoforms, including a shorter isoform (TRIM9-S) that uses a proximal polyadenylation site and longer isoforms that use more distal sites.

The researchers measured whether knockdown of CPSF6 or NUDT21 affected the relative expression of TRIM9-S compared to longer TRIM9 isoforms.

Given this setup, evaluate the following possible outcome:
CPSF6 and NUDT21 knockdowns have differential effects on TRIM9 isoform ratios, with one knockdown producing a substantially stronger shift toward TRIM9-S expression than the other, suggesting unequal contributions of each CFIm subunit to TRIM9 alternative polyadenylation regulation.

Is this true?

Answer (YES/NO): NO